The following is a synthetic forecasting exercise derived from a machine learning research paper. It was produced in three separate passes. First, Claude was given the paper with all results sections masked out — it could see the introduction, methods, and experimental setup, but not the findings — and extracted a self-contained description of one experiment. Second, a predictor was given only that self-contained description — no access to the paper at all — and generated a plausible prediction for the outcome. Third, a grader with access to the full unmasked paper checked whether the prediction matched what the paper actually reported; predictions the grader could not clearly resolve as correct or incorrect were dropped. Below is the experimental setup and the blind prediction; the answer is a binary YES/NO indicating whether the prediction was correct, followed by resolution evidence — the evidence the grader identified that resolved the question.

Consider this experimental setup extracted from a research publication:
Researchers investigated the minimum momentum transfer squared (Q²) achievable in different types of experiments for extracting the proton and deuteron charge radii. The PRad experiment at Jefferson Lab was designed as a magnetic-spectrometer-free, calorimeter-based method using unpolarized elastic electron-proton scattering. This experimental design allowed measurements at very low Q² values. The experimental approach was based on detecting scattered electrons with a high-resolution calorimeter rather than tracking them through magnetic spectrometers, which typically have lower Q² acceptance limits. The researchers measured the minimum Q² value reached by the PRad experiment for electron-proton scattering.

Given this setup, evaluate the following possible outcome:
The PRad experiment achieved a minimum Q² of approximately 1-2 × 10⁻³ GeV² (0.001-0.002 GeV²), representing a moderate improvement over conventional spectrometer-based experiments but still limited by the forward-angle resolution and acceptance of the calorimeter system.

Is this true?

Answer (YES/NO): NO